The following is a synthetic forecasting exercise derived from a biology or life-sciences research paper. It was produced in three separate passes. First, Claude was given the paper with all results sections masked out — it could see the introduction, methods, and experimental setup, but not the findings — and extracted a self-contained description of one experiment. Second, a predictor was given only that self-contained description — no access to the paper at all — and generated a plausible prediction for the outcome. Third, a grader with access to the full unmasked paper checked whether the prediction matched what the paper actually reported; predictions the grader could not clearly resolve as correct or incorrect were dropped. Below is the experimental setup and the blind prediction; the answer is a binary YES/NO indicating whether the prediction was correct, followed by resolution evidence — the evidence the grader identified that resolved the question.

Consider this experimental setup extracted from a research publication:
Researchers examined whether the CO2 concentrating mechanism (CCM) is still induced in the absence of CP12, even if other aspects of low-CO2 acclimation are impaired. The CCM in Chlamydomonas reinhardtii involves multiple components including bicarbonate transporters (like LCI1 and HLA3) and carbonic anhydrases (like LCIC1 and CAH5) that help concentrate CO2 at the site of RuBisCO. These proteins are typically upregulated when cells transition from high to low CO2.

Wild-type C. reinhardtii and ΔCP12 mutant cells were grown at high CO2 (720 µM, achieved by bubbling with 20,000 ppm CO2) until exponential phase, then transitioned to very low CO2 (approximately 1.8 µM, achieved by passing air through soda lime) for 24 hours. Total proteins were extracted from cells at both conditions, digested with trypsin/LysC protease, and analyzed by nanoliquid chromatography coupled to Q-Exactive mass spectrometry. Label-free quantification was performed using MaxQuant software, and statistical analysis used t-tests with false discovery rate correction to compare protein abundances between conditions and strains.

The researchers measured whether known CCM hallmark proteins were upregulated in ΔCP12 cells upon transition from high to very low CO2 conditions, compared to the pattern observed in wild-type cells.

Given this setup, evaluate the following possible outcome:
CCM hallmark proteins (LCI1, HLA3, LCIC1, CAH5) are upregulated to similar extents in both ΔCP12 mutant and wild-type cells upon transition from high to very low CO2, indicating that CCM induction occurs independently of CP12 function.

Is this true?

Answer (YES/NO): NO